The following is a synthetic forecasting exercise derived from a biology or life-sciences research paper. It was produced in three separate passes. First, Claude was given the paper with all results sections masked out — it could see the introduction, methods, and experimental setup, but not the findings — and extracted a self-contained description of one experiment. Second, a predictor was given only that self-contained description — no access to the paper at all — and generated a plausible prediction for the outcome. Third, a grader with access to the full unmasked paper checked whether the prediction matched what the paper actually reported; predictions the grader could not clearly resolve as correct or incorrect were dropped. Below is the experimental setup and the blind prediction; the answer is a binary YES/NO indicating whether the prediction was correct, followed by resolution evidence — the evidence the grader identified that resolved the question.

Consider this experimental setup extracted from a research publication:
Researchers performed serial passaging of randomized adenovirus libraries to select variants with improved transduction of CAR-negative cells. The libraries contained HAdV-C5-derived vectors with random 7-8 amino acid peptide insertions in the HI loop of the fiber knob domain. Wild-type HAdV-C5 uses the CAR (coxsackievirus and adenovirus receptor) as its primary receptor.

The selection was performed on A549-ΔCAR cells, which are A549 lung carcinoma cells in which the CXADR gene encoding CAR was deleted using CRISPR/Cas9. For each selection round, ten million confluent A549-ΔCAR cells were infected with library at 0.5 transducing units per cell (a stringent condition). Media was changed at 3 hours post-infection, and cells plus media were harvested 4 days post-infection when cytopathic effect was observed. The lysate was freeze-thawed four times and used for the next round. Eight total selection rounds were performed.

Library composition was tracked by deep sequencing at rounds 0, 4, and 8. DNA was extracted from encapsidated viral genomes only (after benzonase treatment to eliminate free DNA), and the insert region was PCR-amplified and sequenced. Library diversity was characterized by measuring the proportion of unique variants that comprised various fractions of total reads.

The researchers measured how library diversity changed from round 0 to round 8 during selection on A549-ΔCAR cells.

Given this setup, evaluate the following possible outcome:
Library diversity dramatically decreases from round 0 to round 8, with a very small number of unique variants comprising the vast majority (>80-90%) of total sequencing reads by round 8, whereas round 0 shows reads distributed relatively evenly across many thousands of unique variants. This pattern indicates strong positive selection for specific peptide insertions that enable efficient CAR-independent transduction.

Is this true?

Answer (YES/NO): NO